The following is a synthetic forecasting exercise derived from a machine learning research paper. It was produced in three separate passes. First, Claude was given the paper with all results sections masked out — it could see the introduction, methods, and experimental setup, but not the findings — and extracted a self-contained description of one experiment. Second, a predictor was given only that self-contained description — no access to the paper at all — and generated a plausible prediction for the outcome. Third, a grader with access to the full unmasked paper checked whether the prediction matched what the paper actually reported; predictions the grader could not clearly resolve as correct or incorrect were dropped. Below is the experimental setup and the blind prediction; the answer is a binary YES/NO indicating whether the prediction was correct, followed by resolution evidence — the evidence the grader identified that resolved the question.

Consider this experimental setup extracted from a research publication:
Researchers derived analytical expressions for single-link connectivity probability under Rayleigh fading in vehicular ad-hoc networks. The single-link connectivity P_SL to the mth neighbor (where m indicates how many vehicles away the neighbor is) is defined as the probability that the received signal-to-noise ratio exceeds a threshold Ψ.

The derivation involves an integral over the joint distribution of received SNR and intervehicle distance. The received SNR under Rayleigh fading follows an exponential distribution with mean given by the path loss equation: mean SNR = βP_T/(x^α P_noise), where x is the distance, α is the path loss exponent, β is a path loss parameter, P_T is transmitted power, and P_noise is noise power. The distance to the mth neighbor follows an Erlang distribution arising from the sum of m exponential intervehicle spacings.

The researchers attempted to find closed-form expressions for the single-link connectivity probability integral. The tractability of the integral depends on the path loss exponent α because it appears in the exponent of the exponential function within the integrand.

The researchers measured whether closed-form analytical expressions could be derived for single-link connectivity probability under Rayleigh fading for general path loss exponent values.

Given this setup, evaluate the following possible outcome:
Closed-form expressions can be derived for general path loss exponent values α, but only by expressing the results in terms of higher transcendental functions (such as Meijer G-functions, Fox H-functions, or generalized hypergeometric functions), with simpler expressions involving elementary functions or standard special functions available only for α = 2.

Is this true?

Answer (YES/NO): NO